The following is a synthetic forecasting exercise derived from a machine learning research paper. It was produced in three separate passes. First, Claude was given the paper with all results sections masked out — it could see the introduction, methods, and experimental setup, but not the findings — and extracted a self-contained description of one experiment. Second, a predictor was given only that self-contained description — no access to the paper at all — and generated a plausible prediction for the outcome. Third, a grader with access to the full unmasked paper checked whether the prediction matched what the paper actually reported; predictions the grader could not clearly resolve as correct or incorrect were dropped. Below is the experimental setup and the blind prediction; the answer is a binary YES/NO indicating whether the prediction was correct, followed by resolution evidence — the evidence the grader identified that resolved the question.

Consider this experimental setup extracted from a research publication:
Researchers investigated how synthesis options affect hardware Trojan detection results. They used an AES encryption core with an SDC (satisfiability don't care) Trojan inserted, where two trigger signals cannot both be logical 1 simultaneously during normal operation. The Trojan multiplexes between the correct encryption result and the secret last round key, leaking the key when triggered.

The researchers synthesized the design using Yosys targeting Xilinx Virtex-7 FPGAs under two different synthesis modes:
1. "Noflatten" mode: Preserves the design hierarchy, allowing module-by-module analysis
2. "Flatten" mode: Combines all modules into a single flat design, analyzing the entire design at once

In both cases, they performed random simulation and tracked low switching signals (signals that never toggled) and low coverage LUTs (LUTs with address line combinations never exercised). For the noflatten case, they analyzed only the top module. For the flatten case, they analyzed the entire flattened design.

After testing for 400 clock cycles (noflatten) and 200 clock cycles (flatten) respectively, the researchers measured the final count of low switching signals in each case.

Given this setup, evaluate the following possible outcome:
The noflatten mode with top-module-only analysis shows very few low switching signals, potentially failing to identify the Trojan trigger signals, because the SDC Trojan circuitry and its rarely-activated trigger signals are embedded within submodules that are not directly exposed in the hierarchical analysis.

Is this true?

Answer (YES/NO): NO